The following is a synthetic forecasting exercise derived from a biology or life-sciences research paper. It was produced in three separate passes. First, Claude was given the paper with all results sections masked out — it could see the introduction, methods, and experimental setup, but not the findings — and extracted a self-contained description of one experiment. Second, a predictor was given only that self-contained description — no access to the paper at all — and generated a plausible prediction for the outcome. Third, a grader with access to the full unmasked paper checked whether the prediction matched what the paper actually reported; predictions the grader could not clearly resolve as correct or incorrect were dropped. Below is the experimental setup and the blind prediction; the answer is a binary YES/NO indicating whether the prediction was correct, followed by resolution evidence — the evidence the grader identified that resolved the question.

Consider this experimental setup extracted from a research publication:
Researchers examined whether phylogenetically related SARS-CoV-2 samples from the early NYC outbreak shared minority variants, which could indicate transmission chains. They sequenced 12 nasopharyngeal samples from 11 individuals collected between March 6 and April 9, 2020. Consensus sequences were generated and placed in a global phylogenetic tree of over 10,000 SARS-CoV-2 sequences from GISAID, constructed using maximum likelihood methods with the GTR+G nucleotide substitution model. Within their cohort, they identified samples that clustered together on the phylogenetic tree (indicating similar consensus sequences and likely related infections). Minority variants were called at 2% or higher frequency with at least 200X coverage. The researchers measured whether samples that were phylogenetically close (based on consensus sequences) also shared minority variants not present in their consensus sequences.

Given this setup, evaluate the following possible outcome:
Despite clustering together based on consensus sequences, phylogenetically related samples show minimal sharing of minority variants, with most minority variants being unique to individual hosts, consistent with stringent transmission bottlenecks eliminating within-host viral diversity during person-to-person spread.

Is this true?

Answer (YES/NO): NO